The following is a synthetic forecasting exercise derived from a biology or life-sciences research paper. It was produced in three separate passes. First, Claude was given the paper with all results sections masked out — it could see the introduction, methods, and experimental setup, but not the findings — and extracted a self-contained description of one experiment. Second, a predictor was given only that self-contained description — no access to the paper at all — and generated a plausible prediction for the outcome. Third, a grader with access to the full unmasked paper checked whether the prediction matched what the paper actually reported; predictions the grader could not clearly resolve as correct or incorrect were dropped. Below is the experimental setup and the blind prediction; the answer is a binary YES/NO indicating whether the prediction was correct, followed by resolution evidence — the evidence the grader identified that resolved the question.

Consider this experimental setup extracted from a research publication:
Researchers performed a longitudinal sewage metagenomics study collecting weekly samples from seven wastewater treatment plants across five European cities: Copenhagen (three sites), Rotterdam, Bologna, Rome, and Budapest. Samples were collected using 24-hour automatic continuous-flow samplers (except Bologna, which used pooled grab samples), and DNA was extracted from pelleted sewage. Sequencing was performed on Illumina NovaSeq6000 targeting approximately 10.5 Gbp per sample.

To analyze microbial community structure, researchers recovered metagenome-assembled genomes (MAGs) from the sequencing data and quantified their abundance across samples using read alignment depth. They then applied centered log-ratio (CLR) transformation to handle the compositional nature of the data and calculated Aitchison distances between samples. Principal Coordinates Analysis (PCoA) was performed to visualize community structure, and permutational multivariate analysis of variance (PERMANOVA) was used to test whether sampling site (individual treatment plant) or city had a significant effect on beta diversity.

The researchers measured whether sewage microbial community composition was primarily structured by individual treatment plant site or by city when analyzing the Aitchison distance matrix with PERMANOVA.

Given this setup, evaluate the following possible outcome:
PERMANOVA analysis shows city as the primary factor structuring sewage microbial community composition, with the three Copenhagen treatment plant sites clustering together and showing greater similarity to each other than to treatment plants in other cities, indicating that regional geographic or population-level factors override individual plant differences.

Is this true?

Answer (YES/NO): NO